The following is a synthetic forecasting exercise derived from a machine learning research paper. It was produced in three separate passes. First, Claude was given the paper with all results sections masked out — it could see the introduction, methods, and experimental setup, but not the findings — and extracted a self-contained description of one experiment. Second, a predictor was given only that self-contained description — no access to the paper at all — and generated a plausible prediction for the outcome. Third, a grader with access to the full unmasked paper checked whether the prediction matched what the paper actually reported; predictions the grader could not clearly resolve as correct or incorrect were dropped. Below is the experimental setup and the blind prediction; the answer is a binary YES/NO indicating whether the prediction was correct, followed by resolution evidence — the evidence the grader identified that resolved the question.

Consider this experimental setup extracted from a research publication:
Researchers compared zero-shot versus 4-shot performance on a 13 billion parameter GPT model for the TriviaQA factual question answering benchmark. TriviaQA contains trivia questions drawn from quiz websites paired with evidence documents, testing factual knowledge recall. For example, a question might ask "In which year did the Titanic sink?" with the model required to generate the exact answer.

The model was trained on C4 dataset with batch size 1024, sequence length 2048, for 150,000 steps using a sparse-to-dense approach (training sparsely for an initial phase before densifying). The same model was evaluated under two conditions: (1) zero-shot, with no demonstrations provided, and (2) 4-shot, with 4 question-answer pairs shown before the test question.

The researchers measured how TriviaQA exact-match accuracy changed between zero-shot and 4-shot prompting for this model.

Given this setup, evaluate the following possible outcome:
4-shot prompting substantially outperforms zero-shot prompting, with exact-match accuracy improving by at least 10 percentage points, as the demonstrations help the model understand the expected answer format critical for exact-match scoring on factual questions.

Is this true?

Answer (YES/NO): NO